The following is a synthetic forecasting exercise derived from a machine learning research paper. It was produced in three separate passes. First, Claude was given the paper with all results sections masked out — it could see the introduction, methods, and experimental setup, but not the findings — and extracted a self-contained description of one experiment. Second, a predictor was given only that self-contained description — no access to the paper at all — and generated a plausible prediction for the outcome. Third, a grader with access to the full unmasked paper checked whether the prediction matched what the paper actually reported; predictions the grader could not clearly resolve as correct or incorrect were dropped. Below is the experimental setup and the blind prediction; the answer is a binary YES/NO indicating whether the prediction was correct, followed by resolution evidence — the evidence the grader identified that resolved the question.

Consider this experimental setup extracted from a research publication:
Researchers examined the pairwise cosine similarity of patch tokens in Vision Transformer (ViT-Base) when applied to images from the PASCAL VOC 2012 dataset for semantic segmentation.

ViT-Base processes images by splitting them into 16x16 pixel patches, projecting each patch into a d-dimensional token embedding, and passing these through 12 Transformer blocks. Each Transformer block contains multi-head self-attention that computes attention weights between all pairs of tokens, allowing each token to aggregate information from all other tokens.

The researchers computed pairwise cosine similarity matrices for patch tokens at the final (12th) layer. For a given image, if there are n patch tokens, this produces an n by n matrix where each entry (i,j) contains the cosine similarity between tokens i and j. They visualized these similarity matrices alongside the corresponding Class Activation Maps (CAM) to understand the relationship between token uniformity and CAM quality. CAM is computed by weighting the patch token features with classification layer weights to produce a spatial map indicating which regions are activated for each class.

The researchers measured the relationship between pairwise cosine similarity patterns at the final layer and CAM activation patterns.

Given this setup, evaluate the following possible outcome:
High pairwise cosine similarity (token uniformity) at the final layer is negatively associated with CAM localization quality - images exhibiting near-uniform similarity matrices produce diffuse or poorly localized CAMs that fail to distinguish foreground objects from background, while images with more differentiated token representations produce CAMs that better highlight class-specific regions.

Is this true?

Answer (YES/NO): YES